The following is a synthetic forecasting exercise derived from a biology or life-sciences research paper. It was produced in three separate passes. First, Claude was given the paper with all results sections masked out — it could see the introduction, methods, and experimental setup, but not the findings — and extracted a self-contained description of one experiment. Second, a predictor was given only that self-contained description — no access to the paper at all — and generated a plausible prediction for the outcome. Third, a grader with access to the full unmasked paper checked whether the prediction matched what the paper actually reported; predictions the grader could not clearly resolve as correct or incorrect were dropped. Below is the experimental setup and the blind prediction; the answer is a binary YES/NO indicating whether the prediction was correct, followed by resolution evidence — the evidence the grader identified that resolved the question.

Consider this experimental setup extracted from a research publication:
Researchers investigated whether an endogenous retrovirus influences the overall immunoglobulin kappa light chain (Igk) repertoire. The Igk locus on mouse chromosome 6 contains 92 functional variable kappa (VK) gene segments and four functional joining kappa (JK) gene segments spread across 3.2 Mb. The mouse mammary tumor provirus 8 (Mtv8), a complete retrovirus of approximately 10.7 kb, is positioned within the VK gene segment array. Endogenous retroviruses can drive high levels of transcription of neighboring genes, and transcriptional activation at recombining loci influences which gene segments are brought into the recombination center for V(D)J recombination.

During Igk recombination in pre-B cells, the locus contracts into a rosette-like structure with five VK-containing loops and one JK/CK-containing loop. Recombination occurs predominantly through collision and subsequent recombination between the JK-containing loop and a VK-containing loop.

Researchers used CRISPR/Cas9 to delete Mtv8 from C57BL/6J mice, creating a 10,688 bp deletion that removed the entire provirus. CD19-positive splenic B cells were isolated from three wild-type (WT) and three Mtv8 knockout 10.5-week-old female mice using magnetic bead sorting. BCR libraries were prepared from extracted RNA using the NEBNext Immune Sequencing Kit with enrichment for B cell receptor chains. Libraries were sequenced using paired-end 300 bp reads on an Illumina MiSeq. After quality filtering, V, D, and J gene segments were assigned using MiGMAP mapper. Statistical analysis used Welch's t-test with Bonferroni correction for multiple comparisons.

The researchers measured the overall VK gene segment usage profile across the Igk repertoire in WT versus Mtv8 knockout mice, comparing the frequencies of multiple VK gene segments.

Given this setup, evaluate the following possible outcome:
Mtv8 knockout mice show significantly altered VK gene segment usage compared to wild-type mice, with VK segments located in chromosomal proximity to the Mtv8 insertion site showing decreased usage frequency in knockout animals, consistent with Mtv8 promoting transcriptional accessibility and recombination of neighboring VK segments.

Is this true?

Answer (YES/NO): NO